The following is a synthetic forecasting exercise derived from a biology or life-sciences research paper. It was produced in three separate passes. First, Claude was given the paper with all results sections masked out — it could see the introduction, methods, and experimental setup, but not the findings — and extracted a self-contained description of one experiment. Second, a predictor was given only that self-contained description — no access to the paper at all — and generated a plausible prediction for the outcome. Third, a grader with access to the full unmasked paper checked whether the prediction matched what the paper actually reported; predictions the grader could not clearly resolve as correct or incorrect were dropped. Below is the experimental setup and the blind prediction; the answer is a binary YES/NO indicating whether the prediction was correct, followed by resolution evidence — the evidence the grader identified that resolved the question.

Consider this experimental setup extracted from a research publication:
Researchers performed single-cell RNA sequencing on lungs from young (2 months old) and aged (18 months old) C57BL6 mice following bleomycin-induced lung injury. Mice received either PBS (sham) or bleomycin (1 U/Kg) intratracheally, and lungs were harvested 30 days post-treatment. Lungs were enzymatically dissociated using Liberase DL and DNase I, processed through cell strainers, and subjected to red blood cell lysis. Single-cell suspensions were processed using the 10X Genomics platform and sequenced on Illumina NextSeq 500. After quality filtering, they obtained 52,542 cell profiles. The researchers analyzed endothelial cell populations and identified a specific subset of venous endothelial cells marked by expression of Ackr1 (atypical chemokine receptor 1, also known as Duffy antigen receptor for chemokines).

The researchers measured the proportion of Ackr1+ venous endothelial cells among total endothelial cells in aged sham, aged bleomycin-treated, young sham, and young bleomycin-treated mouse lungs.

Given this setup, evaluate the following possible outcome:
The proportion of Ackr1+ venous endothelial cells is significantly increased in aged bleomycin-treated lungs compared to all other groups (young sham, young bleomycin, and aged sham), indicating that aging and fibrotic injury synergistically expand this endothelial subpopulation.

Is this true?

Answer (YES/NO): YES